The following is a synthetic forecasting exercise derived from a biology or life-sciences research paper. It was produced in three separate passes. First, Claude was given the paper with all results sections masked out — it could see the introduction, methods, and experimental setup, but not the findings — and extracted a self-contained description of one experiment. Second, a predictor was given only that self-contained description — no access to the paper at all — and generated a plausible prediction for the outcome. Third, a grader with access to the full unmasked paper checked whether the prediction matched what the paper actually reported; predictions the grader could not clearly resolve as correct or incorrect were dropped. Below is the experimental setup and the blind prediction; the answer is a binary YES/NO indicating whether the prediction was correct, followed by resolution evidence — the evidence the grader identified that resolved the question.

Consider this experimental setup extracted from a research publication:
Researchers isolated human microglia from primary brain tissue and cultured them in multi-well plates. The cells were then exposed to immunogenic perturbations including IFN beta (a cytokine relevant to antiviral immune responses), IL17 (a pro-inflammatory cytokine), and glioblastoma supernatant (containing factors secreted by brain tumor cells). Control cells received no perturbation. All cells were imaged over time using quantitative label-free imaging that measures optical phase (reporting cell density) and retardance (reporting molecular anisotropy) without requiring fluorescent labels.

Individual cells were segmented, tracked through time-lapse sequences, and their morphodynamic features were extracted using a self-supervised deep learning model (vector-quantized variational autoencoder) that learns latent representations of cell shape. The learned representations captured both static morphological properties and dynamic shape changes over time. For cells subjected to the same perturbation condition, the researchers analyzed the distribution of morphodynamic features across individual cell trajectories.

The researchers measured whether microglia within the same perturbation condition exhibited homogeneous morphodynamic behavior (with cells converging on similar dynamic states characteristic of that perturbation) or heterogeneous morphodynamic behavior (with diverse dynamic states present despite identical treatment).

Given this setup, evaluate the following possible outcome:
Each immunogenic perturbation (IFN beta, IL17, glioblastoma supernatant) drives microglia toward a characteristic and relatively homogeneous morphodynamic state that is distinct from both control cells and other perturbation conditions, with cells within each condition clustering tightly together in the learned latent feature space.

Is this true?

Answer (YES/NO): NO